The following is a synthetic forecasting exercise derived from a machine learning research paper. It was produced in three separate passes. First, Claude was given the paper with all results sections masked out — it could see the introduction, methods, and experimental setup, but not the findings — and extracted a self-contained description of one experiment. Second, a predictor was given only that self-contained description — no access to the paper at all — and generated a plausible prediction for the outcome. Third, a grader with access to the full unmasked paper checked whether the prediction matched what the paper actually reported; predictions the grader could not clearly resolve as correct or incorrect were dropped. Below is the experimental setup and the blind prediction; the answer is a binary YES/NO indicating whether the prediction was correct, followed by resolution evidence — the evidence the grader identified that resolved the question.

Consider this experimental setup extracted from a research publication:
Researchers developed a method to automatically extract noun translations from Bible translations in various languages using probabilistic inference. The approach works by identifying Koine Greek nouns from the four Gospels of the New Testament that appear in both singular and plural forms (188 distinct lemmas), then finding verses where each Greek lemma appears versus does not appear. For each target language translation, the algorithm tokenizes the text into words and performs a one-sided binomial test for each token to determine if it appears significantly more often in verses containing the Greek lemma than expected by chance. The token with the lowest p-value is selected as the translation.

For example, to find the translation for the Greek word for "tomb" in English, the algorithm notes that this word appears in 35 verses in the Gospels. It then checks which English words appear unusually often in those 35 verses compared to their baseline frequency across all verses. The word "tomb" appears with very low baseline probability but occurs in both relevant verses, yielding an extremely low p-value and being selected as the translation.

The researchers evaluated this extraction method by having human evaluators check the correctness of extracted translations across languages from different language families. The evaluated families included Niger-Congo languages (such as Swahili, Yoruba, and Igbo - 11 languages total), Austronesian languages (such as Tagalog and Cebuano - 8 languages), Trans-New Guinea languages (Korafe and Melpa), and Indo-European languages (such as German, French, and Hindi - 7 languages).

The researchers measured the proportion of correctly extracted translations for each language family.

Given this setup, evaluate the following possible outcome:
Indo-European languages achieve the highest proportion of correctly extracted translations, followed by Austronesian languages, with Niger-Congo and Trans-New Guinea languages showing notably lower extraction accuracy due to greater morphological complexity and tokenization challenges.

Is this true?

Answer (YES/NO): NO